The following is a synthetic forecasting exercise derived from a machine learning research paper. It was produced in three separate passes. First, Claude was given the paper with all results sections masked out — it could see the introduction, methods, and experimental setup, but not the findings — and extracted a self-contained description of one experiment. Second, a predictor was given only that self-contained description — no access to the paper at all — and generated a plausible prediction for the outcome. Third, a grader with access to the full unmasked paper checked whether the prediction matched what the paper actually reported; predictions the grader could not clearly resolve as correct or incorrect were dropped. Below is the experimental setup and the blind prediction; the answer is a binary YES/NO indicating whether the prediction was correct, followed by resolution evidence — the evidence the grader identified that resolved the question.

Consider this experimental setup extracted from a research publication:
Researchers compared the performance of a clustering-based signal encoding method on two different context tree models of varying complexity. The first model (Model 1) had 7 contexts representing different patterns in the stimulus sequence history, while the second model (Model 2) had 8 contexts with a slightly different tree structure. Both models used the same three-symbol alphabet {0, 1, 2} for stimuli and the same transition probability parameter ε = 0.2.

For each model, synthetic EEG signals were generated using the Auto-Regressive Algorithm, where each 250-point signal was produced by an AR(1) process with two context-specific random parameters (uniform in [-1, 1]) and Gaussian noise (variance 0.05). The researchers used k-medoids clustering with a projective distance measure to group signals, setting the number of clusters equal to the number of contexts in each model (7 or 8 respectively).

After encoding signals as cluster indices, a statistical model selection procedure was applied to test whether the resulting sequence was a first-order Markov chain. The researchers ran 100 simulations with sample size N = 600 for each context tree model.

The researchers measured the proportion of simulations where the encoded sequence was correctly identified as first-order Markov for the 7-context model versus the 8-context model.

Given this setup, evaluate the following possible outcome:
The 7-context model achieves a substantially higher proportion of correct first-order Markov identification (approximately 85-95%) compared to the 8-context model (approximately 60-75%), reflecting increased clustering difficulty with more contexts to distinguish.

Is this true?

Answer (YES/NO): NO